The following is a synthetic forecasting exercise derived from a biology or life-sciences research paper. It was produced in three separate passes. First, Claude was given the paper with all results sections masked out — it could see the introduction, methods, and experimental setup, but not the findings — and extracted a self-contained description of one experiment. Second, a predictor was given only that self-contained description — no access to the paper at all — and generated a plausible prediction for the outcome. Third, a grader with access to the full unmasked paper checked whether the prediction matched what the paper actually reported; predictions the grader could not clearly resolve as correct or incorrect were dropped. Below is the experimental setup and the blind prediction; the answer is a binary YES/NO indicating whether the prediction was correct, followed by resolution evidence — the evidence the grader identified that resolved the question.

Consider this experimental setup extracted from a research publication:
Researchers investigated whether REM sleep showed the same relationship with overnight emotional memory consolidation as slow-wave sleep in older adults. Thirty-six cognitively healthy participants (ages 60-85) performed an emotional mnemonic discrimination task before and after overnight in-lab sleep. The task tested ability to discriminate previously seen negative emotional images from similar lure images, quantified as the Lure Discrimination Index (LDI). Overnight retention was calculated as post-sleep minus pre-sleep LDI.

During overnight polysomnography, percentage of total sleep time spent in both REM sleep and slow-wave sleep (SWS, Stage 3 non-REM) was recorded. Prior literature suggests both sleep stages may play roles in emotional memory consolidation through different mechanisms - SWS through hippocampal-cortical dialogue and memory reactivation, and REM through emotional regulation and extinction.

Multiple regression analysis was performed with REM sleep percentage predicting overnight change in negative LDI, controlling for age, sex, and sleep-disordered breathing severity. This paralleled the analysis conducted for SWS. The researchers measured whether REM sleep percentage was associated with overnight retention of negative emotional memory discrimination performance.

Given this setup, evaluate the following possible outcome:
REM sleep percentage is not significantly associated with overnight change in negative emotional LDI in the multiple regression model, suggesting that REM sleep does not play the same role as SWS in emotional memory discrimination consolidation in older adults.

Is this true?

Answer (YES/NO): YES